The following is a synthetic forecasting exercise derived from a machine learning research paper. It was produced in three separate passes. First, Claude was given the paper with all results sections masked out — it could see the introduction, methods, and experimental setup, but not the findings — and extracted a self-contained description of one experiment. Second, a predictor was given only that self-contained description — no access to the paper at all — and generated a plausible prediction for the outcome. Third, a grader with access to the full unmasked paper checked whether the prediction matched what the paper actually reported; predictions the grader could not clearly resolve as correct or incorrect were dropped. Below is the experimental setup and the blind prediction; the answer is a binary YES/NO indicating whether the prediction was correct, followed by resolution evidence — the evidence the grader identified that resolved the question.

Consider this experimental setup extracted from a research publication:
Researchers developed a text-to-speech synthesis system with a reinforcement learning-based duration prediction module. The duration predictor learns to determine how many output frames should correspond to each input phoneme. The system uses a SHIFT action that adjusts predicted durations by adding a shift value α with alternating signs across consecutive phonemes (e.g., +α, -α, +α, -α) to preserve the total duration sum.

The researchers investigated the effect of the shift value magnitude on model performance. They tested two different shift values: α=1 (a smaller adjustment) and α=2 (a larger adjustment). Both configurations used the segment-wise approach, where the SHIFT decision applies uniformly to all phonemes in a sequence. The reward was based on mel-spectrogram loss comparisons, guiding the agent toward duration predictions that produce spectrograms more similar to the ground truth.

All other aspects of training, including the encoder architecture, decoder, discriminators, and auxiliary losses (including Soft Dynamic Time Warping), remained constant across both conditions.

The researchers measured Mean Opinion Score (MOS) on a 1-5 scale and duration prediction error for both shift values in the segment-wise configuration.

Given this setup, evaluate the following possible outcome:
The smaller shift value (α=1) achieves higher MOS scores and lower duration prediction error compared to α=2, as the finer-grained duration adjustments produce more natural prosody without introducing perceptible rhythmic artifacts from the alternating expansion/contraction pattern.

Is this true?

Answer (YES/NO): NO